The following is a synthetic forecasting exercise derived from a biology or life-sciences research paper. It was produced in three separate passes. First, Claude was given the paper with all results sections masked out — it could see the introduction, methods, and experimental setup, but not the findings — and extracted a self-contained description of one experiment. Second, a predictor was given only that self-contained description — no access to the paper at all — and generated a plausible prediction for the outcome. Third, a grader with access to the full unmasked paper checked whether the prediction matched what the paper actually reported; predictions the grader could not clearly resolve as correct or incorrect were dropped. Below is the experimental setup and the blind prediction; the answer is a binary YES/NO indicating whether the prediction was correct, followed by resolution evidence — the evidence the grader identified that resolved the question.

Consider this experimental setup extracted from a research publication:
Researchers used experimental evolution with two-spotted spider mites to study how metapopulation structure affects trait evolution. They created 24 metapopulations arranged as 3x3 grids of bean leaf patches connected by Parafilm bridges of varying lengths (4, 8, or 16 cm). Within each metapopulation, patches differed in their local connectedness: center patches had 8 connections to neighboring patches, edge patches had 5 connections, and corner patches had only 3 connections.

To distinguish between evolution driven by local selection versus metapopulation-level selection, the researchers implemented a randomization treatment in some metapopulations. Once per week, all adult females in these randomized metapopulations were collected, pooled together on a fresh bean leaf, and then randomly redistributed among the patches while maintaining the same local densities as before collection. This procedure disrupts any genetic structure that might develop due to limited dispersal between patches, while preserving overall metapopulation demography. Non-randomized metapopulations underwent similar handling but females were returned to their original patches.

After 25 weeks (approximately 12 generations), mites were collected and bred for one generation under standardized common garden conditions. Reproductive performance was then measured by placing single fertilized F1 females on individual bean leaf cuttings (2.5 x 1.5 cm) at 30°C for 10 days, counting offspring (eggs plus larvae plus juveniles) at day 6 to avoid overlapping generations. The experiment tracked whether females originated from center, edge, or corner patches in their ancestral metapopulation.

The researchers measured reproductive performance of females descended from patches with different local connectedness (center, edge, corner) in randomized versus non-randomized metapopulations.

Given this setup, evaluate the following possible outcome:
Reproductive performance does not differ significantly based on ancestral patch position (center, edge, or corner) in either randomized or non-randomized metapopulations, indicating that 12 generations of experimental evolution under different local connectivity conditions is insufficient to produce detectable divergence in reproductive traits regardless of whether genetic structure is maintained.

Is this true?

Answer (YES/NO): NO